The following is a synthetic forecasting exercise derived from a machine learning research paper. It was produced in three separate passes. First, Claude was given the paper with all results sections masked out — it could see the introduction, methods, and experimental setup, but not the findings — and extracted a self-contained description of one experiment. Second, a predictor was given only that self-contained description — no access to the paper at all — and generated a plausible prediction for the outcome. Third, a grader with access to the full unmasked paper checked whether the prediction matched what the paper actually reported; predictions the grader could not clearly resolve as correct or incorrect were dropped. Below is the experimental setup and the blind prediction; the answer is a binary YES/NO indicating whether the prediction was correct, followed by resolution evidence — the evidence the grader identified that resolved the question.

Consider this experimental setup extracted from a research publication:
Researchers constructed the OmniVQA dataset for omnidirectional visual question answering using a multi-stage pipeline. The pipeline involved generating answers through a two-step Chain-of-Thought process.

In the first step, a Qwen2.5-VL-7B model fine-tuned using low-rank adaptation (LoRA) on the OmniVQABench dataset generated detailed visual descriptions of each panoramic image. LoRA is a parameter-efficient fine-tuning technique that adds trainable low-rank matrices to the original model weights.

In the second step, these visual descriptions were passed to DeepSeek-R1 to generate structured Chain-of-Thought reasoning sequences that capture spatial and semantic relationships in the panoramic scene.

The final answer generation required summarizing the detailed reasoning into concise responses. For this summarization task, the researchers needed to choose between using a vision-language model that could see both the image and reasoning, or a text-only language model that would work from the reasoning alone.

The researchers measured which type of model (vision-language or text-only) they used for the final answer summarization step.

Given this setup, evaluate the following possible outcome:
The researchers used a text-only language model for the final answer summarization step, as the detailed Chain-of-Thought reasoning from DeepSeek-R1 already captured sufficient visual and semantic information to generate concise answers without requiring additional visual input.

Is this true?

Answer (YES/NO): YES